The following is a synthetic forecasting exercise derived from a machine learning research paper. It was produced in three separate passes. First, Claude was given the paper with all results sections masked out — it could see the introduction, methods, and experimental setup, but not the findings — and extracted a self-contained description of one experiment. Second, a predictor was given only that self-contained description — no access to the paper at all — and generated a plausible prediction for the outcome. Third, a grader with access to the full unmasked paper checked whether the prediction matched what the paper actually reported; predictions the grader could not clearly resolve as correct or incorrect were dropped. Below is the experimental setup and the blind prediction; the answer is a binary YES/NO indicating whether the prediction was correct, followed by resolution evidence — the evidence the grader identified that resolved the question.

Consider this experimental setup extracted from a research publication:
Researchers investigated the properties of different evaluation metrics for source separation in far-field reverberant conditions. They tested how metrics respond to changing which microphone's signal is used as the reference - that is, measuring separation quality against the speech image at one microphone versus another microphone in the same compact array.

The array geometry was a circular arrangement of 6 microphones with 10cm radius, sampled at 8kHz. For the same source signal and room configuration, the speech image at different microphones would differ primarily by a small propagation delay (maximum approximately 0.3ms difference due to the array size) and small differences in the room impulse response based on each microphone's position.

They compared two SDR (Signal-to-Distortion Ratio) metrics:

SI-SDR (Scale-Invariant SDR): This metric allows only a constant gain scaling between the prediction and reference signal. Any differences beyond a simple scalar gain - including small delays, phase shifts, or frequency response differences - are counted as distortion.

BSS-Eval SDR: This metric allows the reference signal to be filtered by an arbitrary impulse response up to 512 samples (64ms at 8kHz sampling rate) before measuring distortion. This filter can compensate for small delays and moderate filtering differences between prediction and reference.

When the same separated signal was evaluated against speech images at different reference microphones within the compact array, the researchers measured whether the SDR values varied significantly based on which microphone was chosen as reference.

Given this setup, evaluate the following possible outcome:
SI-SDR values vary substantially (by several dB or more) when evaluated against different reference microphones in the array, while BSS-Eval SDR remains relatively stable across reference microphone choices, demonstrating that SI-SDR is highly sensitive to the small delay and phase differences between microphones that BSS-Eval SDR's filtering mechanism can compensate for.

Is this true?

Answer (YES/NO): YES